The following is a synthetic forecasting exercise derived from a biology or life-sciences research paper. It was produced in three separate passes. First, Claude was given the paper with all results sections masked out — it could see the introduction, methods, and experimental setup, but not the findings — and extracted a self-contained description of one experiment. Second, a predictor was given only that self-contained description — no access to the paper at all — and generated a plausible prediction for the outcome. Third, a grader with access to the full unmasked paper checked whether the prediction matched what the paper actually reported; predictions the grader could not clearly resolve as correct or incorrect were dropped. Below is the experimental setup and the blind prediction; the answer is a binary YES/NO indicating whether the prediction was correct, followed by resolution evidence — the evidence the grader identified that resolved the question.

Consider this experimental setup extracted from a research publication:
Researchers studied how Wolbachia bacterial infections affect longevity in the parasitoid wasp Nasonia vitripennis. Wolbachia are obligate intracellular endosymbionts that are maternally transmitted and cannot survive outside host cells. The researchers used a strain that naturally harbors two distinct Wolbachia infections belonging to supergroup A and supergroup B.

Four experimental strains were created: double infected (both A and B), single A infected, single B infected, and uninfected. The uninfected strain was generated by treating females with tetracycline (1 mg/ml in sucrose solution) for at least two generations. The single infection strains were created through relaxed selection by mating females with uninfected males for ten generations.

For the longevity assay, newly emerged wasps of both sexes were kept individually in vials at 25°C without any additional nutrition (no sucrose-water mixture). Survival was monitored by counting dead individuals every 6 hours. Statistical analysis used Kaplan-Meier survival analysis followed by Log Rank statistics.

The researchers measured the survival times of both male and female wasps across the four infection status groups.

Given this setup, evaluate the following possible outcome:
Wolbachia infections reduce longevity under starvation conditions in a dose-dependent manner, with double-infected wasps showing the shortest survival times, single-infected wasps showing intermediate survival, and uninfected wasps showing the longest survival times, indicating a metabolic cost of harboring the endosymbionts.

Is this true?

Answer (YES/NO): NO